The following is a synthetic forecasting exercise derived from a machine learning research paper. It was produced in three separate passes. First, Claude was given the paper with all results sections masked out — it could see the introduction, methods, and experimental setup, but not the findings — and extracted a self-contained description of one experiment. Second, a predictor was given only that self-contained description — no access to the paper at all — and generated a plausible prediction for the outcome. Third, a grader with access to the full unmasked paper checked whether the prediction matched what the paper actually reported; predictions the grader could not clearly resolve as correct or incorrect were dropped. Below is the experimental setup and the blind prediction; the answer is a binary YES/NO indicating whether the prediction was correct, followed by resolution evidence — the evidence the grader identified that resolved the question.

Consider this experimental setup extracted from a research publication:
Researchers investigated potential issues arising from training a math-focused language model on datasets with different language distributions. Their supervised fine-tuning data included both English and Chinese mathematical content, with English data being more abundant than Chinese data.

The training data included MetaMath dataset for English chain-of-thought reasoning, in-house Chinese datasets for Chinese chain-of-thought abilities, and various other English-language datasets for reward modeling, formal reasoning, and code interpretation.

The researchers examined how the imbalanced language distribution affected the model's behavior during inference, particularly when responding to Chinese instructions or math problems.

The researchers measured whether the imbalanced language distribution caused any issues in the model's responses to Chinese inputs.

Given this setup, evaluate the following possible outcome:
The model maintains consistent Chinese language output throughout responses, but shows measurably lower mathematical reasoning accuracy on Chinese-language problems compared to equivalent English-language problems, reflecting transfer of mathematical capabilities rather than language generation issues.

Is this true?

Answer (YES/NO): NO